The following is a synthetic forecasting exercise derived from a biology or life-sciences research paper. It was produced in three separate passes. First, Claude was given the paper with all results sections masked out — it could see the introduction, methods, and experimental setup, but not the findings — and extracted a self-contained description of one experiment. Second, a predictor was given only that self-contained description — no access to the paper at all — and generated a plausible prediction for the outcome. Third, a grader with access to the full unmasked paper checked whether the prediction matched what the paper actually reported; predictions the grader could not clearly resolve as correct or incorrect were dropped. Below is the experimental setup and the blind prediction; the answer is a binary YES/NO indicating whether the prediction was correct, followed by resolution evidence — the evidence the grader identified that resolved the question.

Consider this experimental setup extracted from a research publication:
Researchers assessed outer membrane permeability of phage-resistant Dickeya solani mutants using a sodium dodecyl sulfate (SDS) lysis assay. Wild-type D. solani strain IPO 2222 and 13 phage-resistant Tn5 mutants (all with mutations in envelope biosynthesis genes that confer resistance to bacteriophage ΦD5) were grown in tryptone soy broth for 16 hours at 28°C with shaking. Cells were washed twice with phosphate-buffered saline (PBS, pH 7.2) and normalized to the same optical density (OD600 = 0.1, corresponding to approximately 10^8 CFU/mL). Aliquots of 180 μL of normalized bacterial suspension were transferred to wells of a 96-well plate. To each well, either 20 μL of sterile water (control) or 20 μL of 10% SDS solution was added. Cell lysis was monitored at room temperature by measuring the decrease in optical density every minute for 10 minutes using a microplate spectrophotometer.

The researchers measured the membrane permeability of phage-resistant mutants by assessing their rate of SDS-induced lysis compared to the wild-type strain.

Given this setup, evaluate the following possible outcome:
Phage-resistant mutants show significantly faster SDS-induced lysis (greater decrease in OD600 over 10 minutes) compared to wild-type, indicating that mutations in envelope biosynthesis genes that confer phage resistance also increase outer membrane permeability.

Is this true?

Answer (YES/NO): YES